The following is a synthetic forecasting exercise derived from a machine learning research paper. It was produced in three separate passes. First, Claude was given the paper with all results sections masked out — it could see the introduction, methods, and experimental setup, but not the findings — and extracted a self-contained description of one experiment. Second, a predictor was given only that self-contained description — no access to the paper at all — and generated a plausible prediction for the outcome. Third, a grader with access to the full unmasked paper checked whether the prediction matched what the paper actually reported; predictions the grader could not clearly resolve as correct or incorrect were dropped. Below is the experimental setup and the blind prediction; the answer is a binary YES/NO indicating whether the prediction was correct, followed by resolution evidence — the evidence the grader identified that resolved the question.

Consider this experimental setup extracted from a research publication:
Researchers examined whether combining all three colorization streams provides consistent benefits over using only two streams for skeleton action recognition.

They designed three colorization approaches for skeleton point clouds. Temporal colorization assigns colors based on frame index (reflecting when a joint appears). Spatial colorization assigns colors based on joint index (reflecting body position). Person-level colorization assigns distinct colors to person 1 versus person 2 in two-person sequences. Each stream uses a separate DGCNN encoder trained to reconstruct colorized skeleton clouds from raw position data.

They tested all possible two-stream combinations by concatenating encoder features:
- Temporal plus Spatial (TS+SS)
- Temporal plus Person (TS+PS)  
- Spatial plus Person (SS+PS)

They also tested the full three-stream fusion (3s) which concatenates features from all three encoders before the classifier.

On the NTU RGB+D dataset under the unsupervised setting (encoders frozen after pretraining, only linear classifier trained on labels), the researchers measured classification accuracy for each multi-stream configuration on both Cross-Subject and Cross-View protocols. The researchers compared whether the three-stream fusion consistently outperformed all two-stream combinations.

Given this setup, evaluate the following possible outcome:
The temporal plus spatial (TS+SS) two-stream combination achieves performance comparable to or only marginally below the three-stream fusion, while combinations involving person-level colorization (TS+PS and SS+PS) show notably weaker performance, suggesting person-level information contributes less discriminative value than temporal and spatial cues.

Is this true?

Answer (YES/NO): NO